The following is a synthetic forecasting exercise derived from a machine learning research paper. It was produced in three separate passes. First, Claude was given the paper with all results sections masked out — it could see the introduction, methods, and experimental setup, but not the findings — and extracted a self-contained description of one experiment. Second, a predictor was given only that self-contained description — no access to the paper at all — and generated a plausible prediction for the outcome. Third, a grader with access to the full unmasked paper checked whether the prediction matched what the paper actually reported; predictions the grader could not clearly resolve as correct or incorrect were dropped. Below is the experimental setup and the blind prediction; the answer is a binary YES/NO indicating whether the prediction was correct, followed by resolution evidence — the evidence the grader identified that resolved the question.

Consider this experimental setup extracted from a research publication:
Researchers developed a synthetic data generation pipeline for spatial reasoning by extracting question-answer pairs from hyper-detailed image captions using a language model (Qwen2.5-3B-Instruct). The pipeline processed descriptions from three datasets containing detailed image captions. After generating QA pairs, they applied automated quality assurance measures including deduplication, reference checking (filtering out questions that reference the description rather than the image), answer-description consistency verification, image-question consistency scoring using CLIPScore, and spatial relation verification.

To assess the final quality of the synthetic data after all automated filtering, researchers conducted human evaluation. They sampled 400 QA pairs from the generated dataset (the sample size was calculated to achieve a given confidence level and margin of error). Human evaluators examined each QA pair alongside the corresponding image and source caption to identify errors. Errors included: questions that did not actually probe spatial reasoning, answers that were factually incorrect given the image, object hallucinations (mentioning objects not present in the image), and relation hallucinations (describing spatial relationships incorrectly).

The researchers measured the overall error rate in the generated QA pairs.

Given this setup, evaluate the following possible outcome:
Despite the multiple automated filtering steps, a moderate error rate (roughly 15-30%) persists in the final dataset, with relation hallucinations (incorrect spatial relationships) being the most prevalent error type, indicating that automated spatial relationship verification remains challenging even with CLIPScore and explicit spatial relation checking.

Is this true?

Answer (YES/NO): NO